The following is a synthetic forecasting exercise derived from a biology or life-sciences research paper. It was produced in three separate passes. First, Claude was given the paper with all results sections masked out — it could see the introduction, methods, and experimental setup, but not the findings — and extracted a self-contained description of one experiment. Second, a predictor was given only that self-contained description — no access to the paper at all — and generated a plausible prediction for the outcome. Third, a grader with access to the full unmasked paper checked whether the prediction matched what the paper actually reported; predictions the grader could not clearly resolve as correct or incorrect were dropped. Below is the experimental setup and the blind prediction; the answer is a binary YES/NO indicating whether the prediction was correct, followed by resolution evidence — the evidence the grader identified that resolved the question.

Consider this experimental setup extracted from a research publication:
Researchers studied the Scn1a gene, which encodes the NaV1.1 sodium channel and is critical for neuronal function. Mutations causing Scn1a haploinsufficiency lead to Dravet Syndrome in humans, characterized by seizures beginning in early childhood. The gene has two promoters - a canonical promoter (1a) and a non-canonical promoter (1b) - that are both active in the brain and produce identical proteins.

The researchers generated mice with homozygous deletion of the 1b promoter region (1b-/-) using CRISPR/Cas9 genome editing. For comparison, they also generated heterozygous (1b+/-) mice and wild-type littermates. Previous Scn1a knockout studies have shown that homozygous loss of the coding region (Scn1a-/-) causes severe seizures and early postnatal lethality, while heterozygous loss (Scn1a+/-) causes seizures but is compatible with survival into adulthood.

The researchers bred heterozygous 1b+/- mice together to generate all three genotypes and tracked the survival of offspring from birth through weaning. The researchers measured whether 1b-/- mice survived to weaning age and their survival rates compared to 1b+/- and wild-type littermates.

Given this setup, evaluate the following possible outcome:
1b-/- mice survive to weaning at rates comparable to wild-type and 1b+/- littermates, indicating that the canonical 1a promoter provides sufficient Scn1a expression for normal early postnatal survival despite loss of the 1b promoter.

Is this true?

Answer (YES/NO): NO